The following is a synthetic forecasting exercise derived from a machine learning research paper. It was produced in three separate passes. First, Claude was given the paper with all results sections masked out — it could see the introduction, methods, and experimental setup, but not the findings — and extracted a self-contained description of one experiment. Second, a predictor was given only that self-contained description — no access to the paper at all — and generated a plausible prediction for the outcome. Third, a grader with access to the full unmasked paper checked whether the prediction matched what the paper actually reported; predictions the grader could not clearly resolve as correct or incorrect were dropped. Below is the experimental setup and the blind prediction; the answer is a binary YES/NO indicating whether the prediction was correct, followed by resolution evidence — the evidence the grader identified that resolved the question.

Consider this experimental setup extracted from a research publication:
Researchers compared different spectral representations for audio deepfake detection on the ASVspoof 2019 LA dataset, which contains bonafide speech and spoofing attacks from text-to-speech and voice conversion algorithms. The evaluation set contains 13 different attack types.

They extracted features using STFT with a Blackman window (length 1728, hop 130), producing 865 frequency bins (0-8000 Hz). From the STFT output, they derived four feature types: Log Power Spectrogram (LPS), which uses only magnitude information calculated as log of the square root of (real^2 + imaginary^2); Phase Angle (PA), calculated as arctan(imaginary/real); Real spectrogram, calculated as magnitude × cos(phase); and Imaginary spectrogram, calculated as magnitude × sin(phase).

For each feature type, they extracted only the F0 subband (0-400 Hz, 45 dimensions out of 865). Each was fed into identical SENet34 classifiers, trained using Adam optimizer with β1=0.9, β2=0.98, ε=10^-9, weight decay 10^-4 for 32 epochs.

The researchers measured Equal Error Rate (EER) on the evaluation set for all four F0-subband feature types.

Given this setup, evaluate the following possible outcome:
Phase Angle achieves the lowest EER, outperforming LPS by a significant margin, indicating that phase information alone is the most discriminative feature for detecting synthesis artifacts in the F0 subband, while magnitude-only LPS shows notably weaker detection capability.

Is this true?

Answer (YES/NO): NO